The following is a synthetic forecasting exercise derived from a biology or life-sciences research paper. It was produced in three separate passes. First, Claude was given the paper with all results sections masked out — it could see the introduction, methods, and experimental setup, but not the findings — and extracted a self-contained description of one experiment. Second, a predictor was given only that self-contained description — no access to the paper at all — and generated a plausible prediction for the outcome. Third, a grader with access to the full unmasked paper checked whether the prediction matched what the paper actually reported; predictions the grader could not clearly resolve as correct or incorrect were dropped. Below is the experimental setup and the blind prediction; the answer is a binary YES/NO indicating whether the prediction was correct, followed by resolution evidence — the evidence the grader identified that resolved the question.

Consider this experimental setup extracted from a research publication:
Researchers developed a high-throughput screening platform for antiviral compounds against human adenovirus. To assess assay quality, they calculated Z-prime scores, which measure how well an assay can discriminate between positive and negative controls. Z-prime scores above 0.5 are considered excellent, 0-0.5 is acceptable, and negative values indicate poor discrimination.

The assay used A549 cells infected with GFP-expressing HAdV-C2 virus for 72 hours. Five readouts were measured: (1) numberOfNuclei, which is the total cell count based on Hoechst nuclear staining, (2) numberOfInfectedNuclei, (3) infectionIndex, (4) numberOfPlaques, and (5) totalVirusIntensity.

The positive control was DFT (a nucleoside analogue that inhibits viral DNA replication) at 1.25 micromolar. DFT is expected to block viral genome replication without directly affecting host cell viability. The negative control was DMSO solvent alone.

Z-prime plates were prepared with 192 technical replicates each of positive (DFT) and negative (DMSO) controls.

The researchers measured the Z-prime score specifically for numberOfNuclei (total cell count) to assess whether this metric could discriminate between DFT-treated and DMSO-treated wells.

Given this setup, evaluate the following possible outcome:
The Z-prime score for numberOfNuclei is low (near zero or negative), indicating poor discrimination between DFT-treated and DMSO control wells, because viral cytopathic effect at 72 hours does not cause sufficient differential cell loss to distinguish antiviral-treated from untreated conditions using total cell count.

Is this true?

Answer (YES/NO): YES